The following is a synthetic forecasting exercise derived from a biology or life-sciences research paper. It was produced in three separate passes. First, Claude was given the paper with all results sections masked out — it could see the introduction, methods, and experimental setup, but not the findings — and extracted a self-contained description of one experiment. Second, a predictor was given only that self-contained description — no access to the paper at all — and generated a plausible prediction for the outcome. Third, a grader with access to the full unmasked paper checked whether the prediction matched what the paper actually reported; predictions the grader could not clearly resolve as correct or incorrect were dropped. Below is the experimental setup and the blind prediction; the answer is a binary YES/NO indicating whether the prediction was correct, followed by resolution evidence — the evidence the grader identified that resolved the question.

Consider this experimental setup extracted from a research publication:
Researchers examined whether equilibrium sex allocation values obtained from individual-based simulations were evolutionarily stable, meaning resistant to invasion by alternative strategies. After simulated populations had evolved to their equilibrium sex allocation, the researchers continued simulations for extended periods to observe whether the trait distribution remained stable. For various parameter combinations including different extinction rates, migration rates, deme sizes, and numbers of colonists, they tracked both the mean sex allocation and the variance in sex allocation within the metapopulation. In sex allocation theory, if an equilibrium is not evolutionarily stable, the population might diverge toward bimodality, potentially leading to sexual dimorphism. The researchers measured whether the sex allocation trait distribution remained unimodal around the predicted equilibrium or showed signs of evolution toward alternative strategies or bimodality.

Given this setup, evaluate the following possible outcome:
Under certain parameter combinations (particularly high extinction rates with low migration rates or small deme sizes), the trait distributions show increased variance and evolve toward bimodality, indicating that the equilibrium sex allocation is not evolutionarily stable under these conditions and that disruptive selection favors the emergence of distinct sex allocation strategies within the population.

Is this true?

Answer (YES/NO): NO